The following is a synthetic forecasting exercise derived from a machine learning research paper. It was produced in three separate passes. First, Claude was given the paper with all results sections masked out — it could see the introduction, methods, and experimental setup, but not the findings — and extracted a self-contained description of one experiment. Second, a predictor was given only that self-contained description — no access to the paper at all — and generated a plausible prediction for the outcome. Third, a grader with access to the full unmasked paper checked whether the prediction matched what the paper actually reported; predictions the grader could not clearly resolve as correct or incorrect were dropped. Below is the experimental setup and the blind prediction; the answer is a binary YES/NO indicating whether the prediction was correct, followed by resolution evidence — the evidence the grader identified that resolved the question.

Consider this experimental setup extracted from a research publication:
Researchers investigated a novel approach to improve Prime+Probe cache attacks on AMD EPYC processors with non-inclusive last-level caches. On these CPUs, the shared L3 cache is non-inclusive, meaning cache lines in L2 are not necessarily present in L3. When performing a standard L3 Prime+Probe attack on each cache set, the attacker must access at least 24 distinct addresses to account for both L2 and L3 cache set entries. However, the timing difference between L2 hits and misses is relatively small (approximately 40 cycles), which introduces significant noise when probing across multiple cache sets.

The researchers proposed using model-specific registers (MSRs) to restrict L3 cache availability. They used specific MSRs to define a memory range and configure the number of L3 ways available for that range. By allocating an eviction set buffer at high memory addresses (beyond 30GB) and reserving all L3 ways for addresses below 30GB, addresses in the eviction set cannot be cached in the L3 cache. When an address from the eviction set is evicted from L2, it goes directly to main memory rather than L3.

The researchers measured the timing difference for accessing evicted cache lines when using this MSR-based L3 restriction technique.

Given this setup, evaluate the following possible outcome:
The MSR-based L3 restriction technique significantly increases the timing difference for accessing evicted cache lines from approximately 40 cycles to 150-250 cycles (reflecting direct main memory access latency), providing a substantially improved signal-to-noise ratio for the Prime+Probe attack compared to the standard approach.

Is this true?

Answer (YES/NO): NO